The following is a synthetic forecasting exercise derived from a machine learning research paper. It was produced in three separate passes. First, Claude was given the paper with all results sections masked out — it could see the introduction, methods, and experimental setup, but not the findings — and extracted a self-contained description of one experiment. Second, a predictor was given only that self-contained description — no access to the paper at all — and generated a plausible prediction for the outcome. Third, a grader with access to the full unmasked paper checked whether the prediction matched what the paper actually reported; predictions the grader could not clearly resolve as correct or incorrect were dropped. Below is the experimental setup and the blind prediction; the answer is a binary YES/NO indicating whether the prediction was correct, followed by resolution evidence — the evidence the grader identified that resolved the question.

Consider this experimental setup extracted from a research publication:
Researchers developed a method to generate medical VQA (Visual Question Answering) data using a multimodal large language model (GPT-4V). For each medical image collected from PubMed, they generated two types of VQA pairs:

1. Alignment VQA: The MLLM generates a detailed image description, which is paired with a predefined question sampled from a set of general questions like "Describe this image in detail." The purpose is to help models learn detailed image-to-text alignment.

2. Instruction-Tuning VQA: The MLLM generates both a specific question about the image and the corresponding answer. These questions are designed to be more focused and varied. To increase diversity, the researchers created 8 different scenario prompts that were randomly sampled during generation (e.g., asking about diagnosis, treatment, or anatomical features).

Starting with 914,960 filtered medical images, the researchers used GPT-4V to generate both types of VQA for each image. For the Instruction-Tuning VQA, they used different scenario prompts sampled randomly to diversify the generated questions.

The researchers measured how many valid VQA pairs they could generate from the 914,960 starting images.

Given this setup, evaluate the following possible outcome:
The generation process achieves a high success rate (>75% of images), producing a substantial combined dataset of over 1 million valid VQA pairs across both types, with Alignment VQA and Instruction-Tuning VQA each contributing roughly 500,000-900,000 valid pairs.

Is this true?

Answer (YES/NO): NO